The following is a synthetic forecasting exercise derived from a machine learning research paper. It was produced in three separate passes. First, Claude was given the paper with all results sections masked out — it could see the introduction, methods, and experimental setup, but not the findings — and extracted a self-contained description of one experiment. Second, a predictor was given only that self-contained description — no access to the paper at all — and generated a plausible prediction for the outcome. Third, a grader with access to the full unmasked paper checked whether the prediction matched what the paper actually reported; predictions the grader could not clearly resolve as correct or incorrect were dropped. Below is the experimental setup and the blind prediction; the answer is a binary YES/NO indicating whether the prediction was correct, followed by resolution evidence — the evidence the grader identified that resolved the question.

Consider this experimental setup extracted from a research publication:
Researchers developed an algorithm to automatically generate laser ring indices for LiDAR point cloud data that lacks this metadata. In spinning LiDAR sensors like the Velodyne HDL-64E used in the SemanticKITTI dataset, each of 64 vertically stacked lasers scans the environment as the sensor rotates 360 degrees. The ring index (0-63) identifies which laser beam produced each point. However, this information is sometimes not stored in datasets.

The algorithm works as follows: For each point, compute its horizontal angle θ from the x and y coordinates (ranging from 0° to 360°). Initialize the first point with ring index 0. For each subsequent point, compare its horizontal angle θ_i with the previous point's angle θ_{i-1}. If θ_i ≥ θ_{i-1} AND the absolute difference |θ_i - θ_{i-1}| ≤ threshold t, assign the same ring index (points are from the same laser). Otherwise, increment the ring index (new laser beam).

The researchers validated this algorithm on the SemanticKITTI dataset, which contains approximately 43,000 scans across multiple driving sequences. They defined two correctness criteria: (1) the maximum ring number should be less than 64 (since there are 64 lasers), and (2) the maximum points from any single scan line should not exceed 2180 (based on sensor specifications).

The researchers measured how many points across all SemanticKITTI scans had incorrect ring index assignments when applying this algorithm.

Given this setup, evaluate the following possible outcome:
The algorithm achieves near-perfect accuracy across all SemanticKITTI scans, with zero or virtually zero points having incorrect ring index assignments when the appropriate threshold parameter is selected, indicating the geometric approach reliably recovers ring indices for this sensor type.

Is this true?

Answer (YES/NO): YES